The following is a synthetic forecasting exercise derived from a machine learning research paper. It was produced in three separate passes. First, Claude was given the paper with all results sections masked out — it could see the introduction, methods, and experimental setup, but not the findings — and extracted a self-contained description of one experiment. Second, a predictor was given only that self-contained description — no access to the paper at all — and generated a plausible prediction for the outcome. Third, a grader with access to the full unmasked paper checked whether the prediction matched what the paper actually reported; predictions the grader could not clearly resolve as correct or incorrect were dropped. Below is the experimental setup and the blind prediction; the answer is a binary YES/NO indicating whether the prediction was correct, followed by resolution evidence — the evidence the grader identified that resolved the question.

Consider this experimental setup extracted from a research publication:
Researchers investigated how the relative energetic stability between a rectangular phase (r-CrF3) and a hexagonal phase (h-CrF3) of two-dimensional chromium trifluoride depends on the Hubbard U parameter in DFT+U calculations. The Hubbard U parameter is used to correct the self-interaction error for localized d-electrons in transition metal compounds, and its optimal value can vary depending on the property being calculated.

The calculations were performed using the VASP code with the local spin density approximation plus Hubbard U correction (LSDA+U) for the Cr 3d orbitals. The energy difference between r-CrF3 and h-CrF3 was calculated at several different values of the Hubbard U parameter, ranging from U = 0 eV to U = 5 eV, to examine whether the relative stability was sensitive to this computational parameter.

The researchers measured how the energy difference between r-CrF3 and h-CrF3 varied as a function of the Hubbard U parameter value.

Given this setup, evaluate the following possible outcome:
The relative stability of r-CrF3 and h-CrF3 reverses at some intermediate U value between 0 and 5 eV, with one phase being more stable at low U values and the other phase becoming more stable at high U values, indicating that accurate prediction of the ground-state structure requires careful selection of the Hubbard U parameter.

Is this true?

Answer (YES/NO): NO